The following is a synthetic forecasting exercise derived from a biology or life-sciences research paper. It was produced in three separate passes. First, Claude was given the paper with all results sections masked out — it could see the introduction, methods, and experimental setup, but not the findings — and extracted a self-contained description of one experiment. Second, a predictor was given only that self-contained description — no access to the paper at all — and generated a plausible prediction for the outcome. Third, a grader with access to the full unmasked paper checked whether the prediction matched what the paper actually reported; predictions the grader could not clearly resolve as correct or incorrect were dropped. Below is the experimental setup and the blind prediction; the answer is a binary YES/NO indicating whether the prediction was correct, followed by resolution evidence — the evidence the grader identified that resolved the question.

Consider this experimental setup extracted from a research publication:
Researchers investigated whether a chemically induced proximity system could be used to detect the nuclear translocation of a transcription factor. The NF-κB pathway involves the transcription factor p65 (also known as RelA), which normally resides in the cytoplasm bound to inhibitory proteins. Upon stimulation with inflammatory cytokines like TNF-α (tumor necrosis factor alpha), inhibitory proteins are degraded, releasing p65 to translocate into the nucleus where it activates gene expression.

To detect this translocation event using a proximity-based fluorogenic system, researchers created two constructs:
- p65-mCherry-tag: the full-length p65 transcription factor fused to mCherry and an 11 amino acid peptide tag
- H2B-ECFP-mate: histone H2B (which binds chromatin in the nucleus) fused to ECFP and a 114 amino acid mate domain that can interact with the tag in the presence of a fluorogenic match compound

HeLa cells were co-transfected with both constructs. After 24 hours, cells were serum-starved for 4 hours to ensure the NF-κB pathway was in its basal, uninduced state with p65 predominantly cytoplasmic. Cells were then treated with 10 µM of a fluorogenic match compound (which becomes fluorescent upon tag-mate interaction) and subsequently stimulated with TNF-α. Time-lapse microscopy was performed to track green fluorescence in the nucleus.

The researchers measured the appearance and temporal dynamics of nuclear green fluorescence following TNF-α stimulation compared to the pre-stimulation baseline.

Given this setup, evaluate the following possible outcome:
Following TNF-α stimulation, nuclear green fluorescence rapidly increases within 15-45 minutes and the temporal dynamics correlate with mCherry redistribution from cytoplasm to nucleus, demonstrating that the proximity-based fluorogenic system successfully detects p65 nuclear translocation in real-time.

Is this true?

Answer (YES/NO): YES